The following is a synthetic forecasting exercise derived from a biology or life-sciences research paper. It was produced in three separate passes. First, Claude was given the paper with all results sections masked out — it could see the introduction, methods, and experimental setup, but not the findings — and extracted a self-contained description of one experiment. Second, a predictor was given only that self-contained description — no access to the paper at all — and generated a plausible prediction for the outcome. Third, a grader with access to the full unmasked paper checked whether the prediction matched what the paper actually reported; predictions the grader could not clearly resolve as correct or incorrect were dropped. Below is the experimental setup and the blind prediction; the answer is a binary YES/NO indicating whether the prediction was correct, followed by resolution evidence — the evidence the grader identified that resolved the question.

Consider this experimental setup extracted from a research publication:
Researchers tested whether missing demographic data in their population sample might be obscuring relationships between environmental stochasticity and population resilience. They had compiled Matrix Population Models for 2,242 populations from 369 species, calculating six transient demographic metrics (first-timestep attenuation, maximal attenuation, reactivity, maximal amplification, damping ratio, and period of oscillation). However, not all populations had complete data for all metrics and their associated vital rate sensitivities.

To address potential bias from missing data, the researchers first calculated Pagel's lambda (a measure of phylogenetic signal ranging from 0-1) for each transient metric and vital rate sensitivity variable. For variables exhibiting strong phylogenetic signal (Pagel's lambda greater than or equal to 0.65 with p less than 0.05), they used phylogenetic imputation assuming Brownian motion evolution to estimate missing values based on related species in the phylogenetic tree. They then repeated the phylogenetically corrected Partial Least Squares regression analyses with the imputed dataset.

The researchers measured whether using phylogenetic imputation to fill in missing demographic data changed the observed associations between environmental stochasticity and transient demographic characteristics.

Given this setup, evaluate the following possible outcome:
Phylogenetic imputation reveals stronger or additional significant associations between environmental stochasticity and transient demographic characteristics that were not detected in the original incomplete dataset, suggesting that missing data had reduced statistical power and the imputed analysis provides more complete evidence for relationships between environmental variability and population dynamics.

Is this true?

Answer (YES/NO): NO